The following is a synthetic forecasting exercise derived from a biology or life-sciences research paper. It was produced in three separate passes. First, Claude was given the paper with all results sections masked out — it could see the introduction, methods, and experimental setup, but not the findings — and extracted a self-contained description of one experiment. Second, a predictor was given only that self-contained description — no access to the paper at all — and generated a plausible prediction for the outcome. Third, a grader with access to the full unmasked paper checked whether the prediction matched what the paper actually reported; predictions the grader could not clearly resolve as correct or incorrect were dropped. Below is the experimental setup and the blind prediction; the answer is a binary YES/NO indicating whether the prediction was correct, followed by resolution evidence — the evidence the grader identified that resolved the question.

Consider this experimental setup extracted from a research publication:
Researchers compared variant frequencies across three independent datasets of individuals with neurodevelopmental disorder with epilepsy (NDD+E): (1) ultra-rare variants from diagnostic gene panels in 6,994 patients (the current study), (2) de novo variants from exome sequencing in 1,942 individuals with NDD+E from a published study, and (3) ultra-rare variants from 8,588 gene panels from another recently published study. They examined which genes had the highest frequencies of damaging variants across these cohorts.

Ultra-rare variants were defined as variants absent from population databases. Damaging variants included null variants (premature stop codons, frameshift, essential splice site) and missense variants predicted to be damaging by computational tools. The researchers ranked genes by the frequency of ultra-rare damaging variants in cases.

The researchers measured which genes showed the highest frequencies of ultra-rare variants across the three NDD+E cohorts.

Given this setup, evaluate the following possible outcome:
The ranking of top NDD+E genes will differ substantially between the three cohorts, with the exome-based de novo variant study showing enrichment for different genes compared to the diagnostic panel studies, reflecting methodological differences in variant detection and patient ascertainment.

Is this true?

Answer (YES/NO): NO